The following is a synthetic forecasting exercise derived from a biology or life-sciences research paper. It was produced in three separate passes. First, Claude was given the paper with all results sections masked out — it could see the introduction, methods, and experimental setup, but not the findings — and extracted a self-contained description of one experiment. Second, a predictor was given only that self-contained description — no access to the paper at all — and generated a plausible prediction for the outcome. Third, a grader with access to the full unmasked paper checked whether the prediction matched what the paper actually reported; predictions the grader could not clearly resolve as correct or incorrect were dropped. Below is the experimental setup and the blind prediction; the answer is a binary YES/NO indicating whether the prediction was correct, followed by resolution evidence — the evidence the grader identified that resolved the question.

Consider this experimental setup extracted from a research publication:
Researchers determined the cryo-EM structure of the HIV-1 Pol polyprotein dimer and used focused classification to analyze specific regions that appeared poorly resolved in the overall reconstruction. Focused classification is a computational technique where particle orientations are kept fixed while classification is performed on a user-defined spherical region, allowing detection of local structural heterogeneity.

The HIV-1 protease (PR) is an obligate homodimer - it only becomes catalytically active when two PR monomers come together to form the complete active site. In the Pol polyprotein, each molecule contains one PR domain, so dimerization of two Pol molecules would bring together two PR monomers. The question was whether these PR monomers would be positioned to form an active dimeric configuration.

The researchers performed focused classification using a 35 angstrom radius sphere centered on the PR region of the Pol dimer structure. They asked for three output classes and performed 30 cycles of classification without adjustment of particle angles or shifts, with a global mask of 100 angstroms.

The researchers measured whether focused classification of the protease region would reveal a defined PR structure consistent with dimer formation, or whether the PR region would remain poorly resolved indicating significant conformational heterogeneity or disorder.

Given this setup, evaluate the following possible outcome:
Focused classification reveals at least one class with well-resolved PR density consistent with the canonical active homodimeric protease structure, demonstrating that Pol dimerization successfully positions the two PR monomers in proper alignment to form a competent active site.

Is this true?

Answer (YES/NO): YES